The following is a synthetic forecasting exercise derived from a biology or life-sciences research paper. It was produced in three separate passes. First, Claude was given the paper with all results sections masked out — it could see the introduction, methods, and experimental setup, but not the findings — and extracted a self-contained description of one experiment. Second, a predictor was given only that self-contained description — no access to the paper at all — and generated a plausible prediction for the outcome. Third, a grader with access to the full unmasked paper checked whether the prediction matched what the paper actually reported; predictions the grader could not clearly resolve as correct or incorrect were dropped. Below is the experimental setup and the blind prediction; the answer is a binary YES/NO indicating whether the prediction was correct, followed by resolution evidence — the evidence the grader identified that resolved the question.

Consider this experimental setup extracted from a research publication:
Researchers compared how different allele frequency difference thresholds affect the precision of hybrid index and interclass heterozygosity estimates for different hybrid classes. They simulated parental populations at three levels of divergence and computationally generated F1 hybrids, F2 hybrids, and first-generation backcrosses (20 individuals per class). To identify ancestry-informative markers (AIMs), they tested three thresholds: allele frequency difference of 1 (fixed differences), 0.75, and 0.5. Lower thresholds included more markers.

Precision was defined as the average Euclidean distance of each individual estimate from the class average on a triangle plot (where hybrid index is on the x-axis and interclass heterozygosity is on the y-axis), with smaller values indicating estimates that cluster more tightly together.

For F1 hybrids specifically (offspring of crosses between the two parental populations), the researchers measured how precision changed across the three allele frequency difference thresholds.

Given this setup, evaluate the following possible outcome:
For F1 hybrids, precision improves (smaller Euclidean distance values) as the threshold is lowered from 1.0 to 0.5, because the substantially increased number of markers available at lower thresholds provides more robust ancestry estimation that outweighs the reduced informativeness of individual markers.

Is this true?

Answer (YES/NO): NO